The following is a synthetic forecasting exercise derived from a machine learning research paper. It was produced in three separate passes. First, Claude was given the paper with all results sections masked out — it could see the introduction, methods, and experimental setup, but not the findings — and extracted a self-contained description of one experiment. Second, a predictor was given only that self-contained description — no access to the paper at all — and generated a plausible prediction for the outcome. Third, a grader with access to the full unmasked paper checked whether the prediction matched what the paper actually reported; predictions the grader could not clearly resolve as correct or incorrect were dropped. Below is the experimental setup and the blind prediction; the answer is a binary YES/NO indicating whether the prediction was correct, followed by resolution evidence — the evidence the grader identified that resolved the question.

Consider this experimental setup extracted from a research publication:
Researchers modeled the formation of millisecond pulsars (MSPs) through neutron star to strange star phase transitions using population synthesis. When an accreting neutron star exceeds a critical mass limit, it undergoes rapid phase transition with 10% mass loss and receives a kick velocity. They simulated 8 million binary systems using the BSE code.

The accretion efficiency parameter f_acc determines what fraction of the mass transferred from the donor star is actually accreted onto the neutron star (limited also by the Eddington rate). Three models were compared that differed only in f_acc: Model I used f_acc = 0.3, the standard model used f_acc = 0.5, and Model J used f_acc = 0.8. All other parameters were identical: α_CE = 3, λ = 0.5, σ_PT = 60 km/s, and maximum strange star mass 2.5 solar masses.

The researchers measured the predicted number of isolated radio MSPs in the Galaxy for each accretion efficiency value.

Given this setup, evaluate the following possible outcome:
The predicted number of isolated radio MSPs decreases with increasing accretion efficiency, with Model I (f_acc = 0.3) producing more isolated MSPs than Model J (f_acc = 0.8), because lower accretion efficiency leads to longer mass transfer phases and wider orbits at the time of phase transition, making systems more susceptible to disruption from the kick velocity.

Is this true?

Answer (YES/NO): NO